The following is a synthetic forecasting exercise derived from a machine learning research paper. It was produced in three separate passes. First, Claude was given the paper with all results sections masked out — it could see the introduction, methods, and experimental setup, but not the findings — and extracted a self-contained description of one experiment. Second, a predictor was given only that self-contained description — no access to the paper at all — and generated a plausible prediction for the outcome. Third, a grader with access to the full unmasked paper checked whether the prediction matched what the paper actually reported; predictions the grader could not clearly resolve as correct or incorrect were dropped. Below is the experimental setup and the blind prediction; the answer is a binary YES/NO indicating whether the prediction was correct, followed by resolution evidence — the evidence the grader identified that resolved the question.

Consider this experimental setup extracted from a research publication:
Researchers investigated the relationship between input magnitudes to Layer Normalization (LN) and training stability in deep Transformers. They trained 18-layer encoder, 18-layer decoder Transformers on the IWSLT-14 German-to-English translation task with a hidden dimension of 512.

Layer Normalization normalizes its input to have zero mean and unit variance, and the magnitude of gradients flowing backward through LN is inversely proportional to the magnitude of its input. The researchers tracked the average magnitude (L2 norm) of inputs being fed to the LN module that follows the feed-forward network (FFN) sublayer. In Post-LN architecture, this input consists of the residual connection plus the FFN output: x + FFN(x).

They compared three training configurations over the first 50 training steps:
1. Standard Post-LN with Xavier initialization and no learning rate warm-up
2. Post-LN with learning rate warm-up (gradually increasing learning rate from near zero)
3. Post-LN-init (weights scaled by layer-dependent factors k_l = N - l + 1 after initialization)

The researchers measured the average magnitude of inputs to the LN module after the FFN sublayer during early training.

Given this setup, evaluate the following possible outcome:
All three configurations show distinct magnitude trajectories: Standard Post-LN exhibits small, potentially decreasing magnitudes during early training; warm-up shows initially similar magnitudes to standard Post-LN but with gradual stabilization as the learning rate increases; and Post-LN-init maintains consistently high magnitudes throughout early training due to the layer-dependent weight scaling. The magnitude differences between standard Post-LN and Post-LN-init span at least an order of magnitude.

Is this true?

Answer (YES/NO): NO